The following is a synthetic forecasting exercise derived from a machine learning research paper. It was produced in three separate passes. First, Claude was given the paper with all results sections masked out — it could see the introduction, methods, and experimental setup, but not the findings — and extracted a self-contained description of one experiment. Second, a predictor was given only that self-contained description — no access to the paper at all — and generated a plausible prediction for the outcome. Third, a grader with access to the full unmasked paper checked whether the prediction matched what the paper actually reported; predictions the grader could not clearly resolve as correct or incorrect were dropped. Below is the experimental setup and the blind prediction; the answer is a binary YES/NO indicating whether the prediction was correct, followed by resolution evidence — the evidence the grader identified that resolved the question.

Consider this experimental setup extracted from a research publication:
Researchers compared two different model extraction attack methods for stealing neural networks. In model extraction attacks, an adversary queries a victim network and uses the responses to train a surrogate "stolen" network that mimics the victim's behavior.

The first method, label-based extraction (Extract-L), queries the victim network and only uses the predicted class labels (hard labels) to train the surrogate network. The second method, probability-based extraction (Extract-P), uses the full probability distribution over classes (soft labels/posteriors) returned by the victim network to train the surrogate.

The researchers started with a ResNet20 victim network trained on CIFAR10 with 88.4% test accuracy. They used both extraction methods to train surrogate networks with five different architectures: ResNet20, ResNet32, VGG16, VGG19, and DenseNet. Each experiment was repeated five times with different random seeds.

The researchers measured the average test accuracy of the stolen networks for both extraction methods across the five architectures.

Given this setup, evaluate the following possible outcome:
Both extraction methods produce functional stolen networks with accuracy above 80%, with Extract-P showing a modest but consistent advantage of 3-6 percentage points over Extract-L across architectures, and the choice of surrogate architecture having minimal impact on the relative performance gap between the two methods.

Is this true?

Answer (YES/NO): NO